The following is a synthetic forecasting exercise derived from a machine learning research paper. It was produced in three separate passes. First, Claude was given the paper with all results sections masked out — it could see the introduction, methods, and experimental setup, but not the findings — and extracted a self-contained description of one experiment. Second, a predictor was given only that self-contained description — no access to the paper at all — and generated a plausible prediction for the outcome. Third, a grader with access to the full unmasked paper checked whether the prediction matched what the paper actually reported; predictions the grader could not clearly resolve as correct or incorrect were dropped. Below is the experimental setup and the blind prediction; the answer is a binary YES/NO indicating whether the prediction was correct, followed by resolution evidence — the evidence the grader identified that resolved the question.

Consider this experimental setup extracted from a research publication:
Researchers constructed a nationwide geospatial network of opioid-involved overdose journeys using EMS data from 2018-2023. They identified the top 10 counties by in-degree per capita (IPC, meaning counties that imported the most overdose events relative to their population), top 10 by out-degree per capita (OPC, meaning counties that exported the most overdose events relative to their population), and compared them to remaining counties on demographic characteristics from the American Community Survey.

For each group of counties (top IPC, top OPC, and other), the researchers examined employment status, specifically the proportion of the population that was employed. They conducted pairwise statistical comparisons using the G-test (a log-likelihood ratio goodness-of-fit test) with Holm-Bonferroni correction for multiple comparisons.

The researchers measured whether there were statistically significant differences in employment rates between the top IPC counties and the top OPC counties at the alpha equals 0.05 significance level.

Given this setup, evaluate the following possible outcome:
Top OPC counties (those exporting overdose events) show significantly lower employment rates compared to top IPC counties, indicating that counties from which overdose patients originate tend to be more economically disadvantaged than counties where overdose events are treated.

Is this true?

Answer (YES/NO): YES